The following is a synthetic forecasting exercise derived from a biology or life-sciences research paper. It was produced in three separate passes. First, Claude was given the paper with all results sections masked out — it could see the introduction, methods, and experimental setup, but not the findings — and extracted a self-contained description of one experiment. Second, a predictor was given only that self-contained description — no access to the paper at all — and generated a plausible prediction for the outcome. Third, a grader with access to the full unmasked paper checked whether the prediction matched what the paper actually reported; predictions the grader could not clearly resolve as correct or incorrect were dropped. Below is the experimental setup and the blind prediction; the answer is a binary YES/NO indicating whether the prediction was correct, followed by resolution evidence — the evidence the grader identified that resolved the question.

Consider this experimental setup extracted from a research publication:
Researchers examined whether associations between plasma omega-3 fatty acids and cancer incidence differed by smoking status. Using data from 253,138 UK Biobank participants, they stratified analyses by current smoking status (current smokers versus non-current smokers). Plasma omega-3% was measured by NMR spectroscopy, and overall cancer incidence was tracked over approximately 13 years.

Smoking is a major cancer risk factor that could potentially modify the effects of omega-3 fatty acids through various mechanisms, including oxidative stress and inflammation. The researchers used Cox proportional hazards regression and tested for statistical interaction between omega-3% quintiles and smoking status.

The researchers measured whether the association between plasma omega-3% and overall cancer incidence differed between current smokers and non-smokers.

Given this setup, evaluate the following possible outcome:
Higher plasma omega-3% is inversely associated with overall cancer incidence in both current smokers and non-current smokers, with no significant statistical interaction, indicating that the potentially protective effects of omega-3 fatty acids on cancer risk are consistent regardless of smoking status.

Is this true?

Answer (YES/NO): NO